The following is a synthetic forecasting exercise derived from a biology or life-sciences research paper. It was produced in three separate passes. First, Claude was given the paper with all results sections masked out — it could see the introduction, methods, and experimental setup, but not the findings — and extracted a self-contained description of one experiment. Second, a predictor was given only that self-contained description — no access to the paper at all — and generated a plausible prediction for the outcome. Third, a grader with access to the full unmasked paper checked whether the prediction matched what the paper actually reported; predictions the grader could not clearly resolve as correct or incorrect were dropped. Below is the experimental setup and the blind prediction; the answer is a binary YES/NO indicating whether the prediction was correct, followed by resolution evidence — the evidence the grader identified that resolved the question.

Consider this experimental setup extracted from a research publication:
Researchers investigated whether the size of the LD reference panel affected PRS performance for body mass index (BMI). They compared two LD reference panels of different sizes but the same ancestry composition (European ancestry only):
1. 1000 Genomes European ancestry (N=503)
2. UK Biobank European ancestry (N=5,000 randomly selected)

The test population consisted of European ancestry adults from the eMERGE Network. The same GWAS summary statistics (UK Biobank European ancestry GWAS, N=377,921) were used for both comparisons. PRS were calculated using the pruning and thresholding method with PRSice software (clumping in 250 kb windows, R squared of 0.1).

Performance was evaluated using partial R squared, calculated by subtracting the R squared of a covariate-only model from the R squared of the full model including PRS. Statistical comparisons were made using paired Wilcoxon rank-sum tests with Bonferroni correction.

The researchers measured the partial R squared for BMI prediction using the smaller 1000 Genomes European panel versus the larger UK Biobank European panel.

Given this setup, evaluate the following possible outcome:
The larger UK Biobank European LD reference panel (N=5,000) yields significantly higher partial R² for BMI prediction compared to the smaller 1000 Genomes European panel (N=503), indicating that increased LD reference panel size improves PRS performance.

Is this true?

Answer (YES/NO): NO